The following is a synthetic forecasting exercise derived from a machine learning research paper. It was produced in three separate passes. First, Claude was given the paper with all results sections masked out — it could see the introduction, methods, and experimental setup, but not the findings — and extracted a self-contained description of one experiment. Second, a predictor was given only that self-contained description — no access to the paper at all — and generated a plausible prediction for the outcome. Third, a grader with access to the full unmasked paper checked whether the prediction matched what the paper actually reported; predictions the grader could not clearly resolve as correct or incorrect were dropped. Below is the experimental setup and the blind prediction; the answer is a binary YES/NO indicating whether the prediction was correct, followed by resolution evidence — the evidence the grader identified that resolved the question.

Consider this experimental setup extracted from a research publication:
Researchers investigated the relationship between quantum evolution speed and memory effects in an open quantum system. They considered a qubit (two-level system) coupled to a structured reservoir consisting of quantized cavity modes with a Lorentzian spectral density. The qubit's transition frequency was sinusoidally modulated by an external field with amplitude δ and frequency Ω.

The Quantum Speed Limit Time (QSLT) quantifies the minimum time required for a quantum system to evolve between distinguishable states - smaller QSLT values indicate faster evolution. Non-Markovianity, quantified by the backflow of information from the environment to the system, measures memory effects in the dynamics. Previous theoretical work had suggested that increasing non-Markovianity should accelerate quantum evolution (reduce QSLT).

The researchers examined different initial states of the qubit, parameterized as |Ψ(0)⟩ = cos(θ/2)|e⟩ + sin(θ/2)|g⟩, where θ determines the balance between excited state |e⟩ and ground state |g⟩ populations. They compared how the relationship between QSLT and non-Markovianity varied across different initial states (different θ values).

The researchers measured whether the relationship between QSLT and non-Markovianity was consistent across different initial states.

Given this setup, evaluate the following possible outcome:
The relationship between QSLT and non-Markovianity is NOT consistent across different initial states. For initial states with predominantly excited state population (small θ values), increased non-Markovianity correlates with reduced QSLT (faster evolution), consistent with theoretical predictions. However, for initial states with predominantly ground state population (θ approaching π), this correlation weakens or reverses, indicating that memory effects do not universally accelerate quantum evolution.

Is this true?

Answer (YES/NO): NO